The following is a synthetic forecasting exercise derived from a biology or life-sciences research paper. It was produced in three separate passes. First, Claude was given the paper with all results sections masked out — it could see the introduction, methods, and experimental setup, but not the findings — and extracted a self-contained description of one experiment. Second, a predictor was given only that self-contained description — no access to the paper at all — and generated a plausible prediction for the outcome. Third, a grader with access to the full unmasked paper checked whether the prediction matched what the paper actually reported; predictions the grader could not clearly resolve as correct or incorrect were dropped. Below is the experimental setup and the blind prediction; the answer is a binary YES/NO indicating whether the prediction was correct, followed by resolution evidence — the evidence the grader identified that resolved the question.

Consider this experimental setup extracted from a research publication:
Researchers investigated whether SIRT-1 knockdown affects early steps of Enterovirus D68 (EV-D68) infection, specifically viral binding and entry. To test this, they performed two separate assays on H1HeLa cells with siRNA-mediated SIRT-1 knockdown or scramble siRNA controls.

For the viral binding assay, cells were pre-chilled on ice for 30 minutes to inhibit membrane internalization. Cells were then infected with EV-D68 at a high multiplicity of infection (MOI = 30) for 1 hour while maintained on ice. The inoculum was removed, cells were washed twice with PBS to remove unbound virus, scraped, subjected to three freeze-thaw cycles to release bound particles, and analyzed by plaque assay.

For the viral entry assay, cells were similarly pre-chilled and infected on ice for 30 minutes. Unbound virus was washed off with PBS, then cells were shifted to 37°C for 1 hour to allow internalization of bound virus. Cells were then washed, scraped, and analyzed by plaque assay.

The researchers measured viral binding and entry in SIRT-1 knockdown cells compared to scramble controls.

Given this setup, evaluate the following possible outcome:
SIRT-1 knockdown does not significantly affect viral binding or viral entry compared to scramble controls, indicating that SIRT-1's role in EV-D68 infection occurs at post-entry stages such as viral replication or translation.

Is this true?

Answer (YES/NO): NO